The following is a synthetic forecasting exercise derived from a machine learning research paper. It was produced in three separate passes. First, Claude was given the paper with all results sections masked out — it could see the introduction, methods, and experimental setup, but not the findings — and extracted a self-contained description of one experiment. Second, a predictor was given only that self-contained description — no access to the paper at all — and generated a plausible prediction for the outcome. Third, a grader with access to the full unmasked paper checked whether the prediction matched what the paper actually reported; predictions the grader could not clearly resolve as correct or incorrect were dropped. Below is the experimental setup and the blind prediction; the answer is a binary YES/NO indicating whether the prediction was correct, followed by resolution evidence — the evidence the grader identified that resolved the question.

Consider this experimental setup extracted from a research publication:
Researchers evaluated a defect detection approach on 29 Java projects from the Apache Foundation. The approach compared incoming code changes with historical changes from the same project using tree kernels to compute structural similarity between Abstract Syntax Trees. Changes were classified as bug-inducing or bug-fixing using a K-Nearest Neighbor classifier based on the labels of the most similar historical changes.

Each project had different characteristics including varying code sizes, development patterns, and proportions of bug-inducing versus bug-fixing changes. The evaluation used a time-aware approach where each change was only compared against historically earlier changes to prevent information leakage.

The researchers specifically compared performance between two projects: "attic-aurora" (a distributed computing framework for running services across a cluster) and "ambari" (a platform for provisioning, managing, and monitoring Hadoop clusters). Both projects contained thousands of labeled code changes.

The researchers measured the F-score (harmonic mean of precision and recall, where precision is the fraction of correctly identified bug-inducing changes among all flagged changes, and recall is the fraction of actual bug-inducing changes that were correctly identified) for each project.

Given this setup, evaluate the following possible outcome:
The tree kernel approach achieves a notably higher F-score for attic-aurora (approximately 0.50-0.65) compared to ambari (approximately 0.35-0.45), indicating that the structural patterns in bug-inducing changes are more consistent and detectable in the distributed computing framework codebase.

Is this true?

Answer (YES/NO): NO